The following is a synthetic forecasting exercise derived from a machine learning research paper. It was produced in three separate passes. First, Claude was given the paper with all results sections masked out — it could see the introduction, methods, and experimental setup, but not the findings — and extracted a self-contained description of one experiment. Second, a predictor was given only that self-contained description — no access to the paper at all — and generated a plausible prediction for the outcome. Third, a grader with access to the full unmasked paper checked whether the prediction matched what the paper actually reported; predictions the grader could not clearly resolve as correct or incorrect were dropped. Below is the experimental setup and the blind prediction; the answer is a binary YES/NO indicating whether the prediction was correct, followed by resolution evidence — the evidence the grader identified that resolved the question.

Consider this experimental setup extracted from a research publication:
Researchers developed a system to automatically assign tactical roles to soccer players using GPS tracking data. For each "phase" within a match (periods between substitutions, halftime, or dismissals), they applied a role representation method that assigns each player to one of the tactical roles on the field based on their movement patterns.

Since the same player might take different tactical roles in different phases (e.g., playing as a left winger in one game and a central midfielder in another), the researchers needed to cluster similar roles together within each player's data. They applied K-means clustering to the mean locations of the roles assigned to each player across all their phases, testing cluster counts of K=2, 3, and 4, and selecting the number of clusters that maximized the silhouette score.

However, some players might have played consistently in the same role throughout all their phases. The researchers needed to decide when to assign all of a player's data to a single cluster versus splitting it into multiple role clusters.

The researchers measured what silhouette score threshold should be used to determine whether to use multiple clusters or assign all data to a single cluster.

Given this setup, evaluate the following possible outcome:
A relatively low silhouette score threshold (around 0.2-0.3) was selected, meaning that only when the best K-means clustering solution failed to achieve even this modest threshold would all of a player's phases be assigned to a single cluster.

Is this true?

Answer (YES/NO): NO